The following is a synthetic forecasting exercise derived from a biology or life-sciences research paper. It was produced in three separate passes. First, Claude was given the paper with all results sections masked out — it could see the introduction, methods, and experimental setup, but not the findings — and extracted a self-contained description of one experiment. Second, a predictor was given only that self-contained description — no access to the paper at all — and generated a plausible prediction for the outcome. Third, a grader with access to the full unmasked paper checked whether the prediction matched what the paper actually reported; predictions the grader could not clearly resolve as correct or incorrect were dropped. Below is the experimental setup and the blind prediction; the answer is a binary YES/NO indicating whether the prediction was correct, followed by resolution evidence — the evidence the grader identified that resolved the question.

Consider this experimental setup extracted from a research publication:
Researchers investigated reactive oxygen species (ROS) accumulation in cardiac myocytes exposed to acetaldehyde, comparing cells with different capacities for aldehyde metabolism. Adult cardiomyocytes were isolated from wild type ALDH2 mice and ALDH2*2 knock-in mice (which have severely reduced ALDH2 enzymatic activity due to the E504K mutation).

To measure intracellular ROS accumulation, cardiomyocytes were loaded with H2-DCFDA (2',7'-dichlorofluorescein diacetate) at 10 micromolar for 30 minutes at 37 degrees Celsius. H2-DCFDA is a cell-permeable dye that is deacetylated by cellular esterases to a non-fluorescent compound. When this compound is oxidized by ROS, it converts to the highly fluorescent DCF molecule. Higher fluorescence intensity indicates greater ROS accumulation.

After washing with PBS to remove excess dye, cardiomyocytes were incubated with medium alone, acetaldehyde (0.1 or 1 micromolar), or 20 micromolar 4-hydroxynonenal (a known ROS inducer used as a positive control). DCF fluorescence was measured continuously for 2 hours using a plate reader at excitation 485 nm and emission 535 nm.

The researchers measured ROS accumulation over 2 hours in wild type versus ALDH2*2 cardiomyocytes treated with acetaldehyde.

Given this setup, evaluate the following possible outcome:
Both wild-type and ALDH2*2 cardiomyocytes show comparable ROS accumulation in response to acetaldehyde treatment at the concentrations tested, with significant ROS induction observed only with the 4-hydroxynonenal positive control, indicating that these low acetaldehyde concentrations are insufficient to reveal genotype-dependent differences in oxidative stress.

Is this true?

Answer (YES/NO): NO